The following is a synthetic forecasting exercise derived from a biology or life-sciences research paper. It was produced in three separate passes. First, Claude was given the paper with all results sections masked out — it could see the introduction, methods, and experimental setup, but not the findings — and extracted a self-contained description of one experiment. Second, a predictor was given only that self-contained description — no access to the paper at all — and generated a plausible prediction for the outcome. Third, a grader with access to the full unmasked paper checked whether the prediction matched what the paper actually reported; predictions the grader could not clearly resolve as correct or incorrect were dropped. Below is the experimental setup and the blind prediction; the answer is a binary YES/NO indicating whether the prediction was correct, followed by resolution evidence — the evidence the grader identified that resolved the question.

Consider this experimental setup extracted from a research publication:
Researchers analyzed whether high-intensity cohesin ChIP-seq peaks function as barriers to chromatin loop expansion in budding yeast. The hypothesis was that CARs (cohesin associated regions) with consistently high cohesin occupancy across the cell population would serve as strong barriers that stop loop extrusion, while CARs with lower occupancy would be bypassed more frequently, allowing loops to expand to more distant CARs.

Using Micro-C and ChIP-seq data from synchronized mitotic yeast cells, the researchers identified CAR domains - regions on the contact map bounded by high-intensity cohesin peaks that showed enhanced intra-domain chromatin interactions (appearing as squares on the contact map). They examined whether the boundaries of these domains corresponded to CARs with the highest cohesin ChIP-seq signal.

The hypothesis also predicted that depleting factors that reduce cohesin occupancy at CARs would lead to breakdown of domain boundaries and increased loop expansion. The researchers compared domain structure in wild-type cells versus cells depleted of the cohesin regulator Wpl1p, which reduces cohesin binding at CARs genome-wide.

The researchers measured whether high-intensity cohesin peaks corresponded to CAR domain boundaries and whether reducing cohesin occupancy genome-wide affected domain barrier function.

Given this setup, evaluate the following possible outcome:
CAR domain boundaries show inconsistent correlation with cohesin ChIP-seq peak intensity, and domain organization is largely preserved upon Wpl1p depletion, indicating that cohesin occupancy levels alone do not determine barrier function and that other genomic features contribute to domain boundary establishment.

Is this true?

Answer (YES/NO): NO